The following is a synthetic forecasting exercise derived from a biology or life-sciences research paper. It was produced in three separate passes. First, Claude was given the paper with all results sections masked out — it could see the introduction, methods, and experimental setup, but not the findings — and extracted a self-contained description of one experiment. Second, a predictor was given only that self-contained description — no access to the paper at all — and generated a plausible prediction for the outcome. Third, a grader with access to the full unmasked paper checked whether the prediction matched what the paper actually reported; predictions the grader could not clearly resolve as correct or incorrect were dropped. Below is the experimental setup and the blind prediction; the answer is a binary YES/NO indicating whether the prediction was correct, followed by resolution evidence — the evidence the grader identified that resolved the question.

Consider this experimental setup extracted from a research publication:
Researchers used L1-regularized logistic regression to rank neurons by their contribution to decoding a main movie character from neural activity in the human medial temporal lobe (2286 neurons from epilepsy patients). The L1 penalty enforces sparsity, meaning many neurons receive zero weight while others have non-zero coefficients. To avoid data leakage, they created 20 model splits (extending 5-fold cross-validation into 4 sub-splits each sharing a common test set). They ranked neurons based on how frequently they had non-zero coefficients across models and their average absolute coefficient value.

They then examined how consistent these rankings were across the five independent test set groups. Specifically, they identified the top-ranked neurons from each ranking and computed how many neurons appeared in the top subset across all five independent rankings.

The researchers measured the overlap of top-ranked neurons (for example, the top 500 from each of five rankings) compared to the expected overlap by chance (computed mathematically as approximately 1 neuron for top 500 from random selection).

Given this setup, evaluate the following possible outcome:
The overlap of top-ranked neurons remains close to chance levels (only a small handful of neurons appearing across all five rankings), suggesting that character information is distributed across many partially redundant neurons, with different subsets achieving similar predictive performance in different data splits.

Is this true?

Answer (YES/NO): NO